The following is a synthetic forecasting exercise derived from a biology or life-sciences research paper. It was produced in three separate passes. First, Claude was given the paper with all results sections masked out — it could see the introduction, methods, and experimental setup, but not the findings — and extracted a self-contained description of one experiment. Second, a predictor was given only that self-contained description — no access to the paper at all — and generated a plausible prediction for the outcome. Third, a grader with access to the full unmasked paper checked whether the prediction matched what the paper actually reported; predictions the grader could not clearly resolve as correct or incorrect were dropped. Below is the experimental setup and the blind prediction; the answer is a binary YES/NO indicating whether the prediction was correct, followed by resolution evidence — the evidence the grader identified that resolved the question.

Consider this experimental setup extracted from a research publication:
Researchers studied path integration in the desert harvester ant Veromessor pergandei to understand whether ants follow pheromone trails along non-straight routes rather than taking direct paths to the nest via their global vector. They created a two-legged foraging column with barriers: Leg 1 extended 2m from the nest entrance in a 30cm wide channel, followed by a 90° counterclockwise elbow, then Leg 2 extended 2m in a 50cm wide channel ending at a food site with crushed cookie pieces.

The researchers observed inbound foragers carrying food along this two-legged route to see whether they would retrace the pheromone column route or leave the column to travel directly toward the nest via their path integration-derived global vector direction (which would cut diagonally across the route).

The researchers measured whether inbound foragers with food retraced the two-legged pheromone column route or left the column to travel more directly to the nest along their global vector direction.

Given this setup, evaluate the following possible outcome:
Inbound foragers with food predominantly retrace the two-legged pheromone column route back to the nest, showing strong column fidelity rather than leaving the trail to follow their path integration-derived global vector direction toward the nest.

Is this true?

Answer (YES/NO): YES